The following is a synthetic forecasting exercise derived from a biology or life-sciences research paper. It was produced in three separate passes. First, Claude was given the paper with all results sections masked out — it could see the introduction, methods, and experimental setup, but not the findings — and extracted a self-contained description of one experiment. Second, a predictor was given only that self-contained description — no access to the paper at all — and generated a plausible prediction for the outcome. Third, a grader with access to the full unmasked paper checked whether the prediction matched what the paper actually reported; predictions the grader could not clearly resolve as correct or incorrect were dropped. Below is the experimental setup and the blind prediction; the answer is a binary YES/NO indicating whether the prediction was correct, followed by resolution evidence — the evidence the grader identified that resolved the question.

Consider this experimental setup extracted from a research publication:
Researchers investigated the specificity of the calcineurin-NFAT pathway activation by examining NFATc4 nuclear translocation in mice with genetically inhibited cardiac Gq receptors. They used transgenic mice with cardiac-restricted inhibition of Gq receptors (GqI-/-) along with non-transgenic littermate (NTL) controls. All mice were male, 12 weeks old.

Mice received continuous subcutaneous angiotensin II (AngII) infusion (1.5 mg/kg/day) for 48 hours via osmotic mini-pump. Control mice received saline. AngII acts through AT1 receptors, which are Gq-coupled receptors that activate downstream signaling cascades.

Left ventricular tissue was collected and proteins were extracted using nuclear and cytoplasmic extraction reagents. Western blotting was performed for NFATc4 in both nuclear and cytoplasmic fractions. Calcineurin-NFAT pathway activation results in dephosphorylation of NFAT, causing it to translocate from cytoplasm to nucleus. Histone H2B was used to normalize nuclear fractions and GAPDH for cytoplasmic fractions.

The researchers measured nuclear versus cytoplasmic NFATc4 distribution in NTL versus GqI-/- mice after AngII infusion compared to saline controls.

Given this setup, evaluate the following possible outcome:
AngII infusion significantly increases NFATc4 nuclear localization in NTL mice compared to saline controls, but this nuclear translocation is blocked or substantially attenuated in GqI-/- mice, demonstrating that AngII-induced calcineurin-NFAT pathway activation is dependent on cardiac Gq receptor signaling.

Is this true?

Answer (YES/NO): YES